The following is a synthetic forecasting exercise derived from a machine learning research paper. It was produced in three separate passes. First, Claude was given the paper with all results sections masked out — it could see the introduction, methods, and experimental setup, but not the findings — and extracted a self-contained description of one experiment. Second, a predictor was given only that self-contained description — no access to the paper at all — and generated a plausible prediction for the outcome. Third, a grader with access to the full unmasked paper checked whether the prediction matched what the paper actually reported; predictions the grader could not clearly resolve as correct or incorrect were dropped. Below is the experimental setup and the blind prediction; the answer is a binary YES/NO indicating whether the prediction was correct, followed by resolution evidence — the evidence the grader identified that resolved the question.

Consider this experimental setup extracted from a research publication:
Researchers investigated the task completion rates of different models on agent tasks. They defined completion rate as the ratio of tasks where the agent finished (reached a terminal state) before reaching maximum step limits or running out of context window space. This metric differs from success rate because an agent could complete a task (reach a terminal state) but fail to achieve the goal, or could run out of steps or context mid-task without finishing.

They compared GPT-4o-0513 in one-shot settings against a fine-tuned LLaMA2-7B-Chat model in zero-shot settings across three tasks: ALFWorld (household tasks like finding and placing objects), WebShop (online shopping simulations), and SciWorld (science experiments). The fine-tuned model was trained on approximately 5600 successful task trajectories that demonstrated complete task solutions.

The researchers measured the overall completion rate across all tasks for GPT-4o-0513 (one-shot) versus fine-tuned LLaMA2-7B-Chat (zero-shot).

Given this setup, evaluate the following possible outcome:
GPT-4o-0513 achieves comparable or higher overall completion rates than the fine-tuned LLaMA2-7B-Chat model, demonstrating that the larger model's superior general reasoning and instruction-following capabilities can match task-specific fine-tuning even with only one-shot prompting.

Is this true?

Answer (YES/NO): NO